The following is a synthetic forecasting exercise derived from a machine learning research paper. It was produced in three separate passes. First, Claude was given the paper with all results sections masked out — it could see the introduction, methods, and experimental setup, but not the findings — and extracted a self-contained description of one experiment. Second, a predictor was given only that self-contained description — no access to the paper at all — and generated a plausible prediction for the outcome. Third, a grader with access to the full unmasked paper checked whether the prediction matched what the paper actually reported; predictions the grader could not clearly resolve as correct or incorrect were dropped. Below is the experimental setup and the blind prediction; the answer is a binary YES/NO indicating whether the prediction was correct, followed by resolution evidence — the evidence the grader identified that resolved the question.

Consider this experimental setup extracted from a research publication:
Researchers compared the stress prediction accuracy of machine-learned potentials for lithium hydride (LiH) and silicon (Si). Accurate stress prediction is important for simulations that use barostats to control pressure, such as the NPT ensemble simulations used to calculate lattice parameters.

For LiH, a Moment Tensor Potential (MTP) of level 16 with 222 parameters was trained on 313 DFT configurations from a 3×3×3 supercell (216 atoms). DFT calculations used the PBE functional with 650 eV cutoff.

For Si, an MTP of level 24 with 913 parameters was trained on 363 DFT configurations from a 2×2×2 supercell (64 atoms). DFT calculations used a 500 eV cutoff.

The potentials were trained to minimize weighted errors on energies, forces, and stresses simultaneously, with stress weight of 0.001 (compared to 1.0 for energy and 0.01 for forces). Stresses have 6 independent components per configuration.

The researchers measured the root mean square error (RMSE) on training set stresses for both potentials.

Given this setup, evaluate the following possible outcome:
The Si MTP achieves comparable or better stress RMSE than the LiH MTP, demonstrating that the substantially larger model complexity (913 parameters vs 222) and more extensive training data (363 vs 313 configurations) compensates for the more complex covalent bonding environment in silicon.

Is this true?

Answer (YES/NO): NO